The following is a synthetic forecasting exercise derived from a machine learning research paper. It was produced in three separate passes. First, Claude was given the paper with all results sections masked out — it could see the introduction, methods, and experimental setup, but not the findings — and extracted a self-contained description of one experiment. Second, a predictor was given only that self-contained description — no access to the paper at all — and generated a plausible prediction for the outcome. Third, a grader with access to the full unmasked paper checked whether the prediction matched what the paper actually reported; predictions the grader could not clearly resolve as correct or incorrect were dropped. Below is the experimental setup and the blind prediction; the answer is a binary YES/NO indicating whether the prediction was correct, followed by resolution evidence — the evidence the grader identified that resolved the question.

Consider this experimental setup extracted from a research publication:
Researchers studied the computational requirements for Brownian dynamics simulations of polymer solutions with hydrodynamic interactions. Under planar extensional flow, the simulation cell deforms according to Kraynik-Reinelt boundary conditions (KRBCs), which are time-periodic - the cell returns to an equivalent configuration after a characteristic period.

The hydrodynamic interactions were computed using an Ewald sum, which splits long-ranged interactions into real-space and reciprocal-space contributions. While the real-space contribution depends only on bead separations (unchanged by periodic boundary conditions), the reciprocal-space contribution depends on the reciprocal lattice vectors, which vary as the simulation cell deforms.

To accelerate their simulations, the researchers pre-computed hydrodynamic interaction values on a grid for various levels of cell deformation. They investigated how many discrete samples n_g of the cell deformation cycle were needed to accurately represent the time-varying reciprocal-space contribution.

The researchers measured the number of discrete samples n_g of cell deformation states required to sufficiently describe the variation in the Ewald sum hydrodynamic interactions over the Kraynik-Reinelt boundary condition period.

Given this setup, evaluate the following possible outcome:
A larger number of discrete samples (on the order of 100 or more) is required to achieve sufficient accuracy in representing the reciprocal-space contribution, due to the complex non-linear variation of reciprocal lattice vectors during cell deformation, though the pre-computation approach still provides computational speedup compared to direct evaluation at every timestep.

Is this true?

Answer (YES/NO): NO